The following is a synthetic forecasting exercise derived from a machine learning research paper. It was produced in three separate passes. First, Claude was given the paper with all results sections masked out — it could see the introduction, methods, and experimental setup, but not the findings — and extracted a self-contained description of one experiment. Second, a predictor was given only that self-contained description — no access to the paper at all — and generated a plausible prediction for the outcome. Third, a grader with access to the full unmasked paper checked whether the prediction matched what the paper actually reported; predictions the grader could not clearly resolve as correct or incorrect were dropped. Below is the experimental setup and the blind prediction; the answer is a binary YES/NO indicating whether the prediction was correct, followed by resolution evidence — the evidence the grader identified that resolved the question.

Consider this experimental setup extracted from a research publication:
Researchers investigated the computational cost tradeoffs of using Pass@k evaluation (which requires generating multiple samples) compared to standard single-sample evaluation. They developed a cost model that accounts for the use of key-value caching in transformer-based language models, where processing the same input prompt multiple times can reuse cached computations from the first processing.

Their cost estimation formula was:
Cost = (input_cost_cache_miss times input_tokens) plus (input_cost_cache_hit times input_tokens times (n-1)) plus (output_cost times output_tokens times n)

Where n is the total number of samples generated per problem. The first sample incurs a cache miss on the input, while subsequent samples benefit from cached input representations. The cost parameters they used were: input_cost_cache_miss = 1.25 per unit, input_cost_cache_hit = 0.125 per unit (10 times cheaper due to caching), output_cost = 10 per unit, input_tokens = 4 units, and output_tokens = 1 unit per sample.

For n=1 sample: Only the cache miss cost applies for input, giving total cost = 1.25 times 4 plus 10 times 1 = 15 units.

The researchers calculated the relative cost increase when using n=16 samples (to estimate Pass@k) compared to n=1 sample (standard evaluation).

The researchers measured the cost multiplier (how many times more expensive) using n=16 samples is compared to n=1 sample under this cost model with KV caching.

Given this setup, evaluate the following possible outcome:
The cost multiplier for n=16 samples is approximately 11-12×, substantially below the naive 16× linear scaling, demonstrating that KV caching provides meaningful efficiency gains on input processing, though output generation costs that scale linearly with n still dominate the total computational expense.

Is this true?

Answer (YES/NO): YES